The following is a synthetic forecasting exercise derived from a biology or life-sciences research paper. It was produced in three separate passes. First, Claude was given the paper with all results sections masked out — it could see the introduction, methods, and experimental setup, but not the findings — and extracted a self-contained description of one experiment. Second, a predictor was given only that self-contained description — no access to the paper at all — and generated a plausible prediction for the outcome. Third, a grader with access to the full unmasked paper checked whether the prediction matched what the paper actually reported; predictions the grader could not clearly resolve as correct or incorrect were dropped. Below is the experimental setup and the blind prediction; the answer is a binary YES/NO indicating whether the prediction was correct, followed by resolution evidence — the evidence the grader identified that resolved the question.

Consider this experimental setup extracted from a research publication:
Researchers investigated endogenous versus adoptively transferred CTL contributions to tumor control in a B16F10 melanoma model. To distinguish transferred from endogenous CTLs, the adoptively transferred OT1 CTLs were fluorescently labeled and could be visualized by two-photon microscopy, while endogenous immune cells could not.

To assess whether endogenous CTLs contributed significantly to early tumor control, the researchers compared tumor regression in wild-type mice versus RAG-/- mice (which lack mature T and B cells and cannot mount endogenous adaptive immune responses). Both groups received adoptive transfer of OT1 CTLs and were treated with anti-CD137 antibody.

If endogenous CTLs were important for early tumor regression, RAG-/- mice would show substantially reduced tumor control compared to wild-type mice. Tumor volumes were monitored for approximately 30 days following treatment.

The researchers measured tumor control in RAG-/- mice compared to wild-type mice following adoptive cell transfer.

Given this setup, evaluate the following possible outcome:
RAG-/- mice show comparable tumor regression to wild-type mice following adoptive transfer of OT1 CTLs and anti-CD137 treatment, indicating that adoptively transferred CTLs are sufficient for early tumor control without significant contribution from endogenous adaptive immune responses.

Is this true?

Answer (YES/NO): YES